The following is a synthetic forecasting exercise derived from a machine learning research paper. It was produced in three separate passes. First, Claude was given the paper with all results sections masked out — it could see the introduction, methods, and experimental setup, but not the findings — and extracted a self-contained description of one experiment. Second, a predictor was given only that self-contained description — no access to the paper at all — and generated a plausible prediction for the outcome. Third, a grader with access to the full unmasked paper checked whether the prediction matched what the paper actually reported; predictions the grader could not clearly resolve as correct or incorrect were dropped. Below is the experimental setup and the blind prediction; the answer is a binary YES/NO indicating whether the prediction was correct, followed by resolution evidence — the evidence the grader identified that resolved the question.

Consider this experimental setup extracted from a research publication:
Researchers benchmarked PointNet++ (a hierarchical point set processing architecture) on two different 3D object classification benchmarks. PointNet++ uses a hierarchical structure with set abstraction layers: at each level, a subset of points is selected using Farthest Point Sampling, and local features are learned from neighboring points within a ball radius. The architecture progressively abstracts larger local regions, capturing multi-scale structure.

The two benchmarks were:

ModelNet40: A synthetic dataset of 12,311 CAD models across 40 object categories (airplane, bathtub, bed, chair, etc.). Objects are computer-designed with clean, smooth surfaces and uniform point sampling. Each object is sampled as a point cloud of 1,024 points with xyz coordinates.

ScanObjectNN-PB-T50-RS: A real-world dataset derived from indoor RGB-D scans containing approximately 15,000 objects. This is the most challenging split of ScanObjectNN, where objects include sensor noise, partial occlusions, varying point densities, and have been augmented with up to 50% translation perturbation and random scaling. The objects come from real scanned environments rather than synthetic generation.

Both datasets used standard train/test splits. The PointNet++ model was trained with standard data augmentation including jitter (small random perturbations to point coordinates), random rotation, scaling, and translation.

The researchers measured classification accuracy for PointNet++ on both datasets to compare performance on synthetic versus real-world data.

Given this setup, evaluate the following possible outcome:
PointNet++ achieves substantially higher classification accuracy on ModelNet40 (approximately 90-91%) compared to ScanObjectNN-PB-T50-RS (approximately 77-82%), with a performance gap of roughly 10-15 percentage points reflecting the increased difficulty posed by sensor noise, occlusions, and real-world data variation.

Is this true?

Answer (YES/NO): YES